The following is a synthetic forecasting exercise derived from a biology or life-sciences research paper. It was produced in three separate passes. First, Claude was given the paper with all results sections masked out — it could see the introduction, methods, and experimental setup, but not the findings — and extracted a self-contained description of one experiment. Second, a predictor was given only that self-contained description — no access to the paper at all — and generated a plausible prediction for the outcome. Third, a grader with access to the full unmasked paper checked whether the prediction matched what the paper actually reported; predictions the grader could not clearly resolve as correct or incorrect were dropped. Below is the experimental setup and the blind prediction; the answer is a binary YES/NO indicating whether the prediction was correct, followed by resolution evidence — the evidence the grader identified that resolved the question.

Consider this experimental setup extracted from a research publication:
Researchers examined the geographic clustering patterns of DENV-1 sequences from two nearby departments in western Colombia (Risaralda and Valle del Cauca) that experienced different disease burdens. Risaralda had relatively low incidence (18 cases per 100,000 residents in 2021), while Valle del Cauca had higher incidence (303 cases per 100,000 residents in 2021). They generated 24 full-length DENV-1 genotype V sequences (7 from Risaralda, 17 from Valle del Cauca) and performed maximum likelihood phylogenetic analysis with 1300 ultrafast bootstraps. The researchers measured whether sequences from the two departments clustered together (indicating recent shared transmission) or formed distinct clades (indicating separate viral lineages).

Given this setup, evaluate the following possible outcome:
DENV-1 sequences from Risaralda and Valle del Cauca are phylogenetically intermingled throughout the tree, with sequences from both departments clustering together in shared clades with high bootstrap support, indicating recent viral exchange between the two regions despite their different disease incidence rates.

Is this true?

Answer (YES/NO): NO